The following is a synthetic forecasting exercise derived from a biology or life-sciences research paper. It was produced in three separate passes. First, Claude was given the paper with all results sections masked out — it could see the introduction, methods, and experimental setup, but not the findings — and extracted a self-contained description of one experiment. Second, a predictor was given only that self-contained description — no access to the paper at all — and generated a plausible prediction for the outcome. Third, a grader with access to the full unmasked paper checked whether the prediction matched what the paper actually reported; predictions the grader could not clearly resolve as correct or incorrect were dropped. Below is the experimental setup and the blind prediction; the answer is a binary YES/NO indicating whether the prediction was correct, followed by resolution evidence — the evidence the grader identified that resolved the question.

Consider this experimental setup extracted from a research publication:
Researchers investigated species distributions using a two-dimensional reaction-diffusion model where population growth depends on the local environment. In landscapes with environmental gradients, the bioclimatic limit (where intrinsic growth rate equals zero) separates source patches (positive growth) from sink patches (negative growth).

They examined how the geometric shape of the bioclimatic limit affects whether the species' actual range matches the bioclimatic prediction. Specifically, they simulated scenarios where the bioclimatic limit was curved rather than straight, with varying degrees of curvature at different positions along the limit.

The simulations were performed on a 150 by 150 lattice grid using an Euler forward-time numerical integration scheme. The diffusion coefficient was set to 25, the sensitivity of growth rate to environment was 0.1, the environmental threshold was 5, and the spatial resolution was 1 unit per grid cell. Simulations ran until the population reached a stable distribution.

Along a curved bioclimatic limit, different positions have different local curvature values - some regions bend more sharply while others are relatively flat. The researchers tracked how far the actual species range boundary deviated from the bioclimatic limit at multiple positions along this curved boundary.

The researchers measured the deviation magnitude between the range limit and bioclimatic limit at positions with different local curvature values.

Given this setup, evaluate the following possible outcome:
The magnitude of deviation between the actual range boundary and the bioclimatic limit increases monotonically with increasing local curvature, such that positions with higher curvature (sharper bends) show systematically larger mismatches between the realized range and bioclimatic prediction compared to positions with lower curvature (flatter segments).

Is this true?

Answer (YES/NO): YES